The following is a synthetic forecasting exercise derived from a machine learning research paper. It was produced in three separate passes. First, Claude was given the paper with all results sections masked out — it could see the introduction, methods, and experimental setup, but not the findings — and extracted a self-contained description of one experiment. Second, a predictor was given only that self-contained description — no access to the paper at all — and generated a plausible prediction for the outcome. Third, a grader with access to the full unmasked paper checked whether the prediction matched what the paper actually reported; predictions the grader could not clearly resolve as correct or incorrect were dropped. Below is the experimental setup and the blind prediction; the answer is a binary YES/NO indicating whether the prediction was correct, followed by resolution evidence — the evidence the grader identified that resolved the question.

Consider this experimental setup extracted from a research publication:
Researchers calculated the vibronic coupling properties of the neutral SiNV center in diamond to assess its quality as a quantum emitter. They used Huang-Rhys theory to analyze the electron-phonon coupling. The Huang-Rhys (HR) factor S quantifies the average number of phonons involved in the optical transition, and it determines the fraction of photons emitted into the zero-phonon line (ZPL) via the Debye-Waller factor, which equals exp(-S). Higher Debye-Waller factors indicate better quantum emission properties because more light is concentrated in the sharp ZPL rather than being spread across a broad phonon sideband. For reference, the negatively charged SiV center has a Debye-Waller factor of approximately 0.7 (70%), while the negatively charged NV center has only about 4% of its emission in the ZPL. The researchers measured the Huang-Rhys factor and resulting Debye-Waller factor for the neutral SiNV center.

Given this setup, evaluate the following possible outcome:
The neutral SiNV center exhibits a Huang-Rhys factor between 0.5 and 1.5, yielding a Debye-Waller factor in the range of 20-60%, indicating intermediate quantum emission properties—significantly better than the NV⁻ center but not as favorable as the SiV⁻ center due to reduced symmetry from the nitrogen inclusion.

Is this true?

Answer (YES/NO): YES